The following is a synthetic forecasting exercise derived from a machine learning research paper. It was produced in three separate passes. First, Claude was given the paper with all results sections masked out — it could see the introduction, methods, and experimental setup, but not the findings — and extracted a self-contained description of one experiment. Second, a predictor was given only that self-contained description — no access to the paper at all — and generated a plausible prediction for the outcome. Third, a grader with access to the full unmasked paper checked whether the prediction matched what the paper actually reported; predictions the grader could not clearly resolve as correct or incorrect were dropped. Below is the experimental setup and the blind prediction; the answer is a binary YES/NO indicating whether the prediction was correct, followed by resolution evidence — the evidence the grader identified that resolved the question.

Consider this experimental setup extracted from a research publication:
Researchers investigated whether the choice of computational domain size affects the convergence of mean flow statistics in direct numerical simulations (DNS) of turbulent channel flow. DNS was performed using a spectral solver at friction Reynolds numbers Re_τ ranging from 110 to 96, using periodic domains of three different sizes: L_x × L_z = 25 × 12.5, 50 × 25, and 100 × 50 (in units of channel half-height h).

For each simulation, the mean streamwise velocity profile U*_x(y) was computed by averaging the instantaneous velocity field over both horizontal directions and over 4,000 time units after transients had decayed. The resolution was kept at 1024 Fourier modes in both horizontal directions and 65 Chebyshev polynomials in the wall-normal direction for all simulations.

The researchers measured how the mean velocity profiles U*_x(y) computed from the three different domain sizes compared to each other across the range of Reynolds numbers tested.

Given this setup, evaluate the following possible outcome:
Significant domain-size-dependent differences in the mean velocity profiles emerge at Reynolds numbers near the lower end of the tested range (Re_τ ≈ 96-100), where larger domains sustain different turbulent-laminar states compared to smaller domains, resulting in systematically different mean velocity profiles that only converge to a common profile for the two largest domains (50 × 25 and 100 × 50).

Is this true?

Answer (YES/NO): NO